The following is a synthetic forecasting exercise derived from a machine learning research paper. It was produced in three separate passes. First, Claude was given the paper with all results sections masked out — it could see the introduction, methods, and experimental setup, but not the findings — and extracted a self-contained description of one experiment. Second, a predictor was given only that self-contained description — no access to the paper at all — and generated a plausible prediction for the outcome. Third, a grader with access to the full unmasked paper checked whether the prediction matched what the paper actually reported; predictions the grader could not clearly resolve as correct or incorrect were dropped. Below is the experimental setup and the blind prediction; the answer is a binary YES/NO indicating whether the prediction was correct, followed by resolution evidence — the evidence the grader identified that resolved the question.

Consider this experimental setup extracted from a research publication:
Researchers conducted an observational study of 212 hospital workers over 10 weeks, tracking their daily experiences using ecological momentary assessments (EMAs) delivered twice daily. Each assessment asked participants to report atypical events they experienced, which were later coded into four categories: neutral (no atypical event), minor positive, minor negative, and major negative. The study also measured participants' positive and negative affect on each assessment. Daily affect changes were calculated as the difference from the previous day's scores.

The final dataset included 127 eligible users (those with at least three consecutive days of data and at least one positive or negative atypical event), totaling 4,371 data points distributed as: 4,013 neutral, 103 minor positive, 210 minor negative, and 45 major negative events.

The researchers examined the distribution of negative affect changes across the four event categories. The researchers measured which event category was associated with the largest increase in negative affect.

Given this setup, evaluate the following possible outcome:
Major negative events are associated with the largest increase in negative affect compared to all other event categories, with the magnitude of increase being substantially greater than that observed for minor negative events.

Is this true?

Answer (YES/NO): YES